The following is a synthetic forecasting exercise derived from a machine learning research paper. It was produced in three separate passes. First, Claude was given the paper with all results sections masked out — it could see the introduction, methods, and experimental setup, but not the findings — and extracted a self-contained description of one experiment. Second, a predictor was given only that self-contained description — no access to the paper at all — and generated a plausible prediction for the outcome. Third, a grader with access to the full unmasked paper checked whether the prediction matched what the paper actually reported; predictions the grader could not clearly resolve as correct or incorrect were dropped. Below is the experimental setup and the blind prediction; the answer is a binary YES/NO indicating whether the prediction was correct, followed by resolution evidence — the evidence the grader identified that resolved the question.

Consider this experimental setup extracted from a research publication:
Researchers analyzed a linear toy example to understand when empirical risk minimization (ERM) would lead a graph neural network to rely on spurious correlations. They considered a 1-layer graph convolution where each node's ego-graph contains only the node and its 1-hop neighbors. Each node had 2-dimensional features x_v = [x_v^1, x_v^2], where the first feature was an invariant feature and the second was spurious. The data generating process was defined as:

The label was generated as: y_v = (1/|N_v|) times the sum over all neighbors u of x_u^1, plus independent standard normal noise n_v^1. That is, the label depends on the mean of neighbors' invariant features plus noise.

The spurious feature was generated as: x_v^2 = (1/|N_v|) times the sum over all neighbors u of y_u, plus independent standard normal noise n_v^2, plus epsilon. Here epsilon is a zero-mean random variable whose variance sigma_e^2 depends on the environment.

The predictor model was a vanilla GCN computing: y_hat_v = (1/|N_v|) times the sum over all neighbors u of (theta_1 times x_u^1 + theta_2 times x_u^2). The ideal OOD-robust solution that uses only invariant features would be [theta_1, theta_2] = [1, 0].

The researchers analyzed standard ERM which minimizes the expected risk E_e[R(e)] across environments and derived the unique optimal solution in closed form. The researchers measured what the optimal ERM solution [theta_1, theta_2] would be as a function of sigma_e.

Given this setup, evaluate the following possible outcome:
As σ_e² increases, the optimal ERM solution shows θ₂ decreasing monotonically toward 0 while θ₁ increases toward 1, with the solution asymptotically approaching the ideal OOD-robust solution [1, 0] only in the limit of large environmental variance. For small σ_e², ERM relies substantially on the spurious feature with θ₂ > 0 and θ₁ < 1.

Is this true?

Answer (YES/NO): YES